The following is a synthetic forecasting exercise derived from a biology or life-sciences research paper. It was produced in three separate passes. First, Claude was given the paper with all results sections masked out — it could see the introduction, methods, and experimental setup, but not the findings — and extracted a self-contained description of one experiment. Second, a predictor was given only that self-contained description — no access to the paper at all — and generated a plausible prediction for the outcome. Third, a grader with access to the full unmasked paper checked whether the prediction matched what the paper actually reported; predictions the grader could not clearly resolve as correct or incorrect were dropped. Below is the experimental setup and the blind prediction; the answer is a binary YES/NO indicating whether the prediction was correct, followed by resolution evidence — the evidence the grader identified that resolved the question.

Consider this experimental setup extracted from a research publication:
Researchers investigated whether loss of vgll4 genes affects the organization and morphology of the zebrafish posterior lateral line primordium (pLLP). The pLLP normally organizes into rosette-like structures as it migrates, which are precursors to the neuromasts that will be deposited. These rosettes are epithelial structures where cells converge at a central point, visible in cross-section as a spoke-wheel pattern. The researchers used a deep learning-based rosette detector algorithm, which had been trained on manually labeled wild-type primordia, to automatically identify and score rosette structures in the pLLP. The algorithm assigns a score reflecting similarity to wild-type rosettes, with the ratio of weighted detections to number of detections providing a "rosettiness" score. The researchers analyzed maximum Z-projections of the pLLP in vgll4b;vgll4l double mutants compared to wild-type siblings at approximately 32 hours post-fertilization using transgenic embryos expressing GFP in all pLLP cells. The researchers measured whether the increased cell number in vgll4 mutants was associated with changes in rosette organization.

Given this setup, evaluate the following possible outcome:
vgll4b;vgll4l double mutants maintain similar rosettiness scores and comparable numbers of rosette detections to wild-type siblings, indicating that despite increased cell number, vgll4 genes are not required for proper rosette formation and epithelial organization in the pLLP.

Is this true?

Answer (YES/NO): YES